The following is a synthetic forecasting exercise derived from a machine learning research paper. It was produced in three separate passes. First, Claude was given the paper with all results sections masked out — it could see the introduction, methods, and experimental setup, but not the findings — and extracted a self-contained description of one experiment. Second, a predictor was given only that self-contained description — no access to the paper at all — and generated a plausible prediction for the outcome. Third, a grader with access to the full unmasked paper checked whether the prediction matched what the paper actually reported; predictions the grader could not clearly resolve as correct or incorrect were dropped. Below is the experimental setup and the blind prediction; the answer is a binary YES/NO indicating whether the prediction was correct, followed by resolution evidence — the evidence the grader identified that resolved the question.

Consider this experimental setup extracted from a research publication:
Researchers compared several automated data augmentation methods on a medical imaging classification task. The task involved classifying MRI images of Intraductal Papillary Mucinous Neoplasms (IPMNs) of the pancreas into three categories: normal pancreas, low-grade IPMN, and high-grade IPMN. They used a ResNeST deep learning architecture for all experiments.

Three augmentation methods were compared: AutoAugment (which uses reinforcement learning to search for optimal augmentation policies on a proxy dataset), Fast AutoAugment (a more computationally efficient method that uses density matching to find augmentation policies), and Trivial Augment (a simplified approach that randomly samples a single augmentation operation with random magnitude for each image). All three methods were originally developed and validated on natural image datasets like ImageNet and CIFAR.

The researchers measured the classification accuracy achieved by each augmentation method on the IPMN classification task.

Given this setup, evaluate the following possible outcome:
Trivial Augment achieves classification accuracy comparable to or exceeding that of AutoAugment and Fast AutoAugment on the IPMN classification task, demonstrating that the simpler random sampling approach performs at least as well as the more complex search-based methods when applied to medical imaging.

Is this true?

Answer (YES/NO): NO